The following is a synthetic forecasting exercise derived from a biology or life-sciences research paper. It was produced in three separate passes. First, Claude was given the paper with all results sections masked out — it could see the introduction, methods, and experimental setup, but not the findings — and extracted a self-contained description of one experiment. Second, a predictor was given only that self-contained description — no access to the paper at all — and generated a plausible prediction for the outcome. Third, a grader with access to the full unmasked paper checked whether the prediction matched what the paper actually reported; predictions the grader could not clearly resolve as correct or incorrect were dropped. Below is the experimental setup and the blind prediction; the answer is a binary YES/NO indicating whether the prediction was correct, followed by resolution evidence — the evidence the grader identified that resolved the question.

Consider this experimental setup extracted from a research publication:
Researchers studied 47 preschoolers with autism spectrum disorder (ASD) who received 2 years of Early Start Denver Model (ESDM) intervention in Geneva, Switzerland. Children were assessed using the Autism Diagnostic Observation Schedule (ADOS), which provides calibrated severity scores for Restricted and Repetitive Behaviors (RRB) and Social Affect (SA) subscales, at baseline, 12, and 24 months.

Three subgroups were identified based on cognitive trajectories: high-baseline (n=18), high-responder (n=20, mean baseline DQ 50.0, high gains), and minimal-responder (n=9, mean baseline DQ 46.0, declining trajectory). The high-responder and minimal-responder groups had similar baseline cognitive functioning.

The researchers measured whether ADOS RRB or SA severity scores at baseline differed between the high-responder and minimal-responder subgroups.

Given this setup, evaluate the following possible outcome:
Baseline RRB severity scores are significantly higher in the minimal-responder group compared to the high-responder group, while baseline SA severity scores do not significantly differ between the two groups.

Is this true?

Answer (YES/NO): NO